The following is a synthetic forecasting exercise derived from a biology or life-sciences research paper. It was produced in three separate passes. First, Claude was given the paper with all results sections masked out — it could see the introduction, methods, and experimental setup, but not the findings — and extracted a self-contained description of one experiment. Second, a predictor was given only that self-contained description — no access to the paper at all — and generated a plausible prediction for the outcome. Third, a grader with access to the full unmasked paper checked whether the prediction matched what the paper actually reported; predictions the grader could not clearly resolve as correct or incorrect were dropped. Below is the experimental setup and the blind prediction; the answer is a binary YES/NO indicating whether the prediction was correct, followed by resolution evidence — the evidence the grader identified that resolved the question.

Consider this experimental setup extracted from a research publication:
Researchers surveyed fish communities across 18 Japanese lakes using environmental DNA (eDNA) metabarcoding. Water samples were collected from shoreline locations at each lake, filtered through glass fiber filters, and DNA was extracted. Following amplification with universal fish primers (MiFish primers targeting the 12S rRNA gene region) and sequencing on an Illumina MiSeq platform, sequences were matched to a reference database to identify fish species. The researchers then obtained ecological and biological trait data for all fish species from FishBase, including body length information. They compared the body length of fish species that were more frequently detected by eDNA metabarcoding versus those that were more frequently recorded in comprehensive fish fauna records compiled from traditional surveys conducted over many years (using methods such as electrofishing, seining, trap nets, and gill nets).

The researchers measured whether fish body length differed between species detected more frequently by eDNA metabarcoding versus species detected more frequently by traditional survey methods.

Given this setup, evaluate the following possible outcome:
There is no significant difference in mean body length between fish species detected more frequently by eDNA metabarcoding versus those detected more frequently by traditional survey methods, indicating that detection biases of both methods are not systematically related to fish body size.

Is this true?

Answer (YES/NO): NO